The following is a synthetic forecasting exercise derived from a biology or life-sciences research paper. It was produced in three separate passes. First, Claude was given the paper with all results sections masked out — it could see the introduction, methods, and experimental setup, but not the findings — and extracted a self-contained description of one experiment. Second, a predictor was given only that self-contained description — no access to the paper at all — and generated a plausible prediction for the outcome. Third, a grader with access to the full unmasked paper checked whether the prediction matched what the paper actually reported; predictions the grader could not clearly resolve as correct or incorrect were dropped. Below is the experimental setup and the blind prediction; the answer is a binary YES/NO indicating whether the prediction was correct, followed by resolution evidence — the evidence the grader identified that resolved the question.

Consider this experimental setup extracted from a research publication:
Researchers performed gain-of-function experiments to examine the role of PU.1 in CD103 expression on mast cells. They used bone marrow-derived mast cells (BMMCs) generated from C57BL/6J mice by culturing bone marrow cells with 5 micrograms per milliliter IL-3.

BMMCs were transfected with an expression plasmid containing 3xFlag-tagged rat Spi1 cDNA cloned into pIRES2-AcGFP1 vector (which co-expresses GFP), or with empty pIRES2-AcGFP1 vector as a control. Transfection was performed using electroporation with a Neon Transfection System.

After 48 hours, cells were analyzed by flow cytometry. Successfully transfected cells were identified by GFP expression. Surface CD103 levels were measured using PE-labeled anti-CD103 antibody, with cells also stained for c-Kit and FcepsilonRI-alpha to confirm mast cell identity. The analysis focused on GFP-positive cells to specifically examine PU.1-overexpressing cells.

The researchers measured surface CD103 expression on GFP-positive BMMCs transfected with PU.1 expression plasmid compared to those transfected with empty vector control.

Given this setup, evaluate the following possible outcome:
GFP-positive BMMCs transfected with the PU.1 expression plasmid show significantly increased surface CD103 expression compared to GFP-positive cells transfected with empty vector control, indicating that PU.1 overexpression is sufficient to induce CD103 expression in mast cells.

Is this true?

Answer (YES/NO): YES